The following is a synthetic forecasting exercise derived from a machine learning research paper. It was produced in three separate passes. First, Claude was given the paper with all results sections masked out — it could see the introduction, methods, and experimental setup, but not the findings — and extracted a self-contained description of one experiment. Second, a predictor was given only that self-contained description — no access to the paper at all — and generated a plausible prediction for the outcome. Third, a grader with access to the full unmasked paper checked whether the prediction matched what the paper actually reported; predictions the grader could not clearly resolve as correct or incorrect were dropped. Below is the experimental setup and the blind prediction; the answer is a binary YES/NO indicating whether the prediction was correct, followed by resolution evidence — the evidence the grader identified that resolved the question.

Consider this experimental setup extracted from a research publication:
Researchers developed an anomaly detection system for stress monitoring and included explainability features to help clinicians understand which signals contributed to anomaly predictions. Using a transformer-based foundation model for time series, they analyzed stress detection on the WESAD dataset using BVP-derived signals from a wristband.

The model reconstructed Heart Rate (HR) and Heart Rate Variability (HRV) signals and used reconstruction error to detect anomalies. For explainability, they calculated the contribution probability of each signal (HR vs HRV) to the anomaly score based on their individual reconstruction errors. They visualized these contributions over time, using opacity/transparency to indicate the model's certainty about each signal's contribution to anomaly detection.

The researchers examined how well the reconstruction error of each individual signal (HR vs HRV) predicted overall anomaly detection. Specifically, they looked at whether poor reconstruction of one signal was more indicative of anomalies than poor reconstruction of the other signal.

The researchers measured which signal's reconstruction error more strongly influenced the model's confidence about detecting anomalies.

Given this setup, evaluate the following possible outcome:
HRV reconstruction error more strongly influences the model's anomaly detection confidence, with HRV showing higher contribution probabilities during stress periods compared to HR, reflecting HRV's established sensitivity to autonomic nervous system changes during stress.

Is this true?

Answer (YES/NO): NO